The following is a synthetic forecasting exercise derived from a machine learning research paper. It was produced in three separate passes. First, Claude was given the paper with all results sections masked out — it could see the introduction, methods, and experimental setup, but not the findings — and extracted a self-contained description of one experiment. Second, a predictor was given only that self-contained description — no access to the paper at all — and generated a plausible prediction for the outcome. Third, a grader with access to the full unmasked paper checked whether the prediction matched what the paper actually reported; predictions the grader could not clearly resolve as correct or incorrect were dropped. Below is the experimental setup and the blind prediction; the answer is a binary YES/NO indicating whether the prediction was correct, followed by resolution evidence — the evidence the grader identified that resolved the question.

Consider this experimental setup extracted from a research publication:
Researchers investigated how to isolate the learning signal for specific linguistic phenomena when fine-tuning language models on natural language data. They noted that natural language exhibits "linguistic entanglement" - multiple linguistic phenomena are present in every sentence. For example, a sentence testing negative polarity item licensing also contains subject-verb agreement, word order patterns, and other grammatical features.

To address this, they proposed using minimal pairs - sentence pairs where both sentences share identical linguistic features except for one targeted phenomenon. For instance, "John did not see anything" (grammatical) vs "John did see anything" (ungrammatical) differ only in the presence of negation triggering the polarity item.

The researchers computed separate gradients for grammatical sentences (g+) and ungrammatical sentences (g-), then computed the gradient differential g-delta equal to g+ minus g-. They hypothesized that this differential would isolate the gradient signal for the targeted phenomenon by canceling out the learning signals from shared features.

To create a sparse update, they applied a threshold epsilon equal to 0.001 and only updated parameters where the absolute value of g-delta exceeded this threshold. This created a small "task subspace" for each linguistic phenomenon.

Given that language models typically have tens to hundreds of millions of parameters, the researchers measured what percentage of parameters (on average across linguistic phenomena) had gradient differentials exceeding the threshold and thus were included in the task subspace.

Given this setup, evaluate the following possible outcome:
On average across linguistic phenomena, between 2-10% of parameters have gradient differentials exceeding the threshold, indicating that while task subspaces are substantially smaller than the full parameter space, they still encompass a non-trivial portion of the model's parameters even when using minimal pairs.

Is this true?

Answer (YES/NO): YES